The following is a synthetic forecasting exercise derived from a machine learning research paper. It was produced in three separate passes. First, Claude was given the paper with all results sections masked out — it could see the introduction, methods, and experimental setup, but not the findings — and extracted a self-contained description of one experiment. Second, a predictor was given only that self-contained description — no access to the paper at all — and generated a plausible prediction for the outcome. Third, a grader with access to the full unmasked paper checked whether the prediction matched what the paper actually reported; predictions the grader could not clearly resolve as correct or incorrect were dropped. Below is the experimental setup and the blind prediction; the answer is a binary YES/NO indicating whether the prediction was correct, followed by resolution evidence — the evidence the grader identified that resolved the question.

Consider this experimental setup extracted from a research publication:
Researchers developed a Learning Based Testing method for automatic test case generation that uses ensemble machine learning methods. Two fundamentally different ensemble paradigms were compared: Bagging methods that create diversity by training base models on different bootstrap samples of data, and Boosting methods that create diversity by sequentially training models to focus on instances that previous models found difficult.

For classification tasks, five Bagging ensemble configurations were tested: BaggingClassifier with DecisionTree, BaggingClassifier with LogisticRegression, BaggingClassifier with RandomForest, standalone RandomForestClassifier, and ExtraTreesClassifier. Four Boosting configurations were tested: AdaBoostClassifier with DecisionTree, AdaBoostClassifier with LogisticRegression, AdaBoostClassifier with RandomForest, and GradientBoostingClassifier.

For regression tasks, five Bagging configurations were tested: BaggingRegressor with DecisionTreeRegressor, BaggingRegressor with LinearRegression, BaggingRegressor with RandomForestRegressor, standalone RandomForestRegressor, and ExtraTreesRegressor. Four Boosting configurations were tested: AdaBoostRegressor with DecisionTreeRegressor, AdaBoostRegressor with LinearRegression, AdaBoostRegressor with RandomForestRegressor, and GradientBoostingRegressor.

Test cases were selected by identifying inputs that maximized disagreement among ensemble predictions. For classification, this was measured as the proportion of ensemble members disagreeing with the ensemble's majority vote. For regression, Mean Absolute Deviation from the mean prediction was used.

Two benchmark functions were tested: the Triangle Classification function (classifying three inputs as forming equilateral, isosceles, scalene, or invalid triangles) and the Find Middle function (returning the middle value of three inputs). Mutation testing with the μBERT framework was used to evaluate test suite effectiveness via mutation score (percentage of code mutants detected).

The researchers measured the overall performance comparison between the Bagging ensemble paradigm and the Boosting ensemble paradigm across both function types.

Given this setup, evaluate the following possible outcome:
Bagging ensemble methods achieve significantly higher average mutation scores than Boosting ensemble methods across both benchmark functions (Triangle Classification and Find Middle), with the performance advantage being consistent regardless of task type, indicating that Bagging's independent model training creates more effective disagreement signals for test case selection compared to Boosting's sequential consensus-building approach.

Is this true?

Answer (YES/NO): NO